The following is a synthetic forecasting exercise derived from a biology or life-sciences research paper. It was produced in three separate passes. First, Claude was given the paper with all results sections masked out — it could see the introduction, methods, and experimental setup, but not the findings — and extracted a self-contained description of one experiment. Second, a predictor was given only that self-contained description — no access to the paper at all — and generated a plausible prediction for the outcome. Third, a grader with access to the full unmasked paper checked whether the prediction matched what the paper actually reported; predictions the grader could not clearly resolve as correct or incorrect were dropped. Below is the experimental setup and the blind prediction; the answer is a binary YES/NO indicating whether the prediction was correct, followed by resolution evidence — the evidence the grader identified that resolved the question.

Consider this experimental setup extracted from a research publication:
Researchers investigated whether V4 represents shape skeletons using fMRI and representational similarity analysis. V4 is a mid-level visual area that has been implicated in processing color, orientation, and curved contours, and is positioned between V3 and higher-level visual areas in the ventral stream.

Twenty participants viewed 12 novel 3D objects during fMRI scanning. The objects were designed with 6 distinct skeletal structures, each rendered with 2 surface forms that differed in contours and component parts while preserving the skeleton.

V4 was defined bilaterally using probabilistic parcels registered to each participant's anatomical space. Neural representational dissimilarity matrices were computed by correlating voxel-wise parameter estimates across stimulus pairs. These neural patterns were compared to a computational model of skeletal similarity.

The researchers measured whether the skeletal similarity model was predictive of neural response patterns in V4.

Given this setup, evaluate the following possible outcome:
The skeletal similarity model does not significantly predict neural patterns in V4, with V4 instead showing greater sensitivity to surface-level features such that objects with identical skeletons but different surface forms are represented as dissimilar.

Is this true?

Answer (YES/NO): NO